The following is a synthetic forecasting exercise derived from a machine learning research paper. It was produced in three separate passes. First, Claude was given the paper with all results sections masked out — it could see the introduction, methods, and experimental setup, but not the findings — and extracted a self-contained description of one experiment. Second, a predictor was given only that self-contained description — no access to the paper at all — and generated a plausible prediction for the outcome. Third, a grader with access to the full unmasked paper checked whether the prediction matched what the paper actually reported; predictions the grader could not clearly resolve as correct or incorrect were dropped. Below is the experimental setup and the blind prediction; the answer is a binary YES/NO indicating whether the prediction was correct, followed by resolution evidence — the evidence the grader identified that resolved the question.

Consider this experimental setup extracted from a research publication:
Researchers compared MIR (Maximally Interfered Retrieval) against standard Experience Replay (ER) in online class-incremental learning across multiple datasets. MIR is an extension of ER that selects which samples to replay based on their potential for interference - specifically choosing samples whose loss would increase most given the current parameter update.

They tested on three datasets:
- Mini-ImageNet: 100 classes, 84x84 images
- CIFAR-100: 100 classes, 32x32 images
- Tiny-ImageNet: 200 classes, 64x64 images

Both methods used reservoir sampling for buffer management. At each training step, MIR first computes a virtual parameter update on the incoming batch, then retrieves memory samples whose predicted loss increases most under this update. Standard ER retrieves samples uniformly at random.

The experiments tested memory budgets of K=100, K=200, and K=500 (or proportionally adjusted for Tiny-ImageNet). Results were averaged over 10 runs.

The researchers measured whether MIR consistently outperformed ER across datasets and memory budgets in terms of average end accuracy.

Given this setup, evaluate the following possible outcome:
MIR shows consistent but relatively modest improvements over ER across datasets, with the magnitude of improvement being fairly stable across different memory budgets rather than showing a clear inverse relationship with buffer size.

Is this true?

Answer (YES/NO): NO